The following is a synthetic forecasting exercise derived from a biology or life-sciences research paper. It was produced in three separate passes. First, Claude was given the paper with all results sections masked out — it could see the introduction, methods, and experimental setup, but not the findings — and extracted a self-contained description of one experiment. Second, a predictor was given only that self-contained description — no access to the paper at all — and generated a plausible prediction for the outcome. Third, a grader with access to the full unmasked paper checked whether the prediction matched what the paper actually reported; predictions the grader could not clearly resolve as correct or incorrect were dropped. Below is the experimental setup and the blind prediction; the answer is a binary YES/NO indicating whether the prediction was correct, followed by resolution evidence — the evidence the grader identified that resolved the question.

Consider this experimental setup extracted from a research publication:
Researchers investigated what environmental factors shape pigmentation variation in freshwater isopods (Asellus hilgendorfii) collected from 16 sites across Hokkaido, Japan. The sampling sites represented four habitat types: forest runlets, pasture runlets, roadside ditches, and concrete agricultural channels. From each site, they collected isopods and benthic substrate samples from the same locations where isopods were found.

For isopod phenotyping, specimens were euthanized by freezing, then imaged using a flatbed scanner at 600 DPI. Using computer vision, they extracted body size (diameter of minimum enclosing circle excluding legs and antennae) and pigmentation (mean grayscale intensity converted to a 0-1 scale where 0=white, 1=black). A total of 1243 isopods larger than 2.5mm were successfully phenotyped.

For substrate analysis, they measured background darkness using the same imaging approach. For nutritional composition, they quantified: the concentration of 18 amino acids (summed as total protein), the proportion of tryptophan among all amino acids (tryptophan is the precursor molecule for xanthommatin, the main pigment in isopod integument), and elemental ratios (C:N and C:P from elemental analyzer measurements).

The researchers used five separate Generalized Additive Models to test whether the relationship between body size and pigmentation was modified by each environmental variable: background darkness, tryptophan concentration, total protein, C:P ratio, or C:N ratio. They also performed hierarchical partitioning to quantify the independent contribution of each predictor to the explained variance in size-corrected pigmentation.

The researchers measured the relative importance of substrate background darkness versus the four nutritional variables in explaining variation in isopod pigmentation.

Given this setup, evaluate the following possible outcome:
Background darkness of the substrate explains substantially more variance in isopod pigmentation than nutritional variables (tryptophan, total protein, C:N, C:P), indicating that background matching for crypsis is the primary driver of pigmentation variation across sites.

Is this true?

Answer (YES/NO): NO